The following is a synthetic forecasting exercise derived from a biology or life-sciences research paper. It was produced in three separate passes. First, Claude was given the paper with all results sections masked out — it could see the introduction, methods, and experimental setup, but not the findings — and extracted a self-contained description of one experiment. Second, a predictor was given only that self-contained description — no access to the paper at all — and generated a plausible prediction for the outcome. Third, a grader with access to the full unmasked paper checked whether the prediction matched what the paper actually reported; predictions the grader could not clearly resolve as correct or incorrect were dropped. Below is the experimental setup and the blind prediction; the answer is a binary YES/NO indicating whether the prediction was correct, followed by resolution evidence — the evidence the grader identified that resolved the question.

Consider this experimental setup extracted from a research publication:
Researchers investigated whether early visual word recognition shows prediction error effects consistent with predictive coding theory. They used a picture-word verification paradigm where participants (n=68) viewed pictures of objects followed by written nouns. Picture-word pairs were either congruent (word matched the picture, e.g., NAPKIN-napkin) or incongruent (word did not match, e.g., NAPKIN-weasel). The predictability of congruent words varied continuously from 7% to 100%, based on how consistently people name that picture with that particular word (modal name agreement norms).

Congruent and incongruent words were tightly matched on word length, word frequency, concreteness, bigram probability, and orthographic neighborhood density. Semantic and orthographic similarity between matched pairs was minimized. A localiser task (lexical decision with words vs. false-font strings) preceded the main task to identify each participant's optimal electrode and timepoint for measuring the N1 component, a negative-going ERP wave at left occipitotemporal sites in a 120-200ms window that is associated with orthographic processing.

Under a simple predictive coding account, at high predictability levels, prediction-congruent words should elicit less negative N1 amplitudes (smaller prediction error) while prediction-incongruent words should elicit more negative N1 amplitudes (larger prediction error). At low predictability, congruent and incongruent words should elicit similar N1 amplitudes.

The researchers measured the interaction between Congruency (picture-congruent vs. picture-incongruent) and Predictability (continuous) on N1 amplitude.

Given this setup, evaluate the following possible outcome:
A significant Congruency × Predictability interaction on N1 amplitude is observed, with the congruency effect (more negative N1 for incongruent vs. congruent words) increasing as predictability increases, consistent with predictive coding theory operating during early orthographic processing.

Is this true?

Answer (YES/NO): NO